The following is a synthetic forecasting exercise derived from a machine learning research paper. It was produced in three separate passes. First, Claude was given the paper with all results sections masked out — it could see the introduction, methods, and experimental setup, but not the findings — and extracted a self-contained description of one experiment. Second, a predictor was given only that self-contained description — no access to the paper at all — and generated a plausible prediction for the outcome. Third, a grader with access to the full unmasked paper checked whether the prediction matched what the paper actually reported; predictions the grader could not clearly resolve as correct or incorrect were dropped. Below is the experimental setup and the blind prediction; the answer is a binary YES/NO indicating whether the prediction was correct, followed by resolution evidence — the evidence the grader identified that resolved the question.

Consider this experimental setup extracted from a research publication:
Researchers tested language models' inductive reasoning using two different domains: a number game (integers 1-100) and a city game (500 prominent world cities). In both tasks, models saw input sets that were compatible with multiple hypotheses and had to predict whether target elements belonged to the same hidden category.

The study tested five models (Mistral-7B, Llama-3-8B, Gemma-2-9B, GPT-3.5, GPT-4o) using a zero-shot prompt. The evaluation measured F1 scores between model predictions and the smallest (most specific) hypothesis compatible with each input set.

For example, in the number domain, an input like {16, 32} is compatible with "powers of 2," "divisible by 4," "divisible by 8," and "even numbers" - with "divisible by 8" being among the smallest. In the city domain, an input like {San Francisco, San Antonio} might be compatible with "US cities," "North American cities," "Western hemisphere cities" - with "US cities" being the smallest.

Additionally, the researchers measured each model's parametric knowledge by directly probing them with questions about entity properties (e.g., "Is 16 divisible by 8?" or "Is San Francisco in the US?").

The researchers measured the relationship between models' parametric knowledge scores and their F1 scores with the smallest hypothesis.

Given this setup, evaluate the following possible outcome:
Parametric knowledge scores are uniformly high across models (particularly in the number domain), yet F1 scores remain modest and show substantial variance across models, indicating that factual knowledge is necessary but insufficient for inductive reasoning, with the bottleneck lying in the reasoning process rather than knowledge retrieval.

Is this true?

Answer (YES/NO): NO